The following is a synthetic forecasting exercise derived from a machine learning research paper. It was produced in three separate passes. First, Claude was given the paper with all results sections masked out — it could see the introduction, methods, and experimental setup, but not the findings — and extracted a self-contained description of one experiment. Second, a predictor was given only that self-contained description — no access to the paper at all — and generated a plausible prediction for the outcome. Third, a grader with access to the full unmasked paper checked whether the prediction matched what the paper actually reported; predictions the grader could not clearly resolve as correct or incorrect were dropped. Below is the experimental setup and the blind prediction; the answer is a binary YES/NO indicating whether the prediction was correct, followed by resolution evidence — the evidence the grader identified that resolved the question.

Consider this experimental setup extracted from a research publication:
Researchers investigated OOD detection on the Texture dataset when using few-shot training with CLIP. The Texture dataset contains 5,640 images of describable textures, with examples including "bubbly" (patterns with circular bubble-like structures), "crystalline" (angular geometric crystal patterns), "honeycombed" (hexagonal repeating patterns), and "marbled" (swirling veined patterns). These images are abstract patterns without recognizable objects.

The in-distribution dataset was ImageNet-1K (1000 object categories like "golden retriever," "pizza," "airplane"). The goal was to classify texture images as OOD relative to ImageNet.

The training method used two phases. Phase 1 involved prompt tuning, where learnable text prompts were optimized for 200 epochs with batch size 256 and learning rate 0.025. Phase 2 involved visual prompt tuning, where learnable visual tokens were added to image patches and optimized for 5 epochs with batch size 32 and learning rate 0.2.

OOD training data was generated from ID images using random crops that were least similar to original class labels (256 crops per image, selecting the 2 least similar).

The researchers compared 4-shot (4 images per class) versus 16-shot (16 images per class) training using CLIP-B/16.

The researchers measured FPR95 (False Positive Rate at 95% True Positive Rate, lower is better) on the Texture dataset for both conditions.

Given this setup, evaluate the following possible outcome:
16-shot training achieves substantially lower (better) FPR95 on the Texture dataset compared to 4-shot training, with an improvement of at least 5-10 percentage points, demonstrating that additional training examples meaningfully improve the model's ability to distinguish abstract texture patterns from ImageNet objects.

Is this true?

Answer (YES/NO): YES